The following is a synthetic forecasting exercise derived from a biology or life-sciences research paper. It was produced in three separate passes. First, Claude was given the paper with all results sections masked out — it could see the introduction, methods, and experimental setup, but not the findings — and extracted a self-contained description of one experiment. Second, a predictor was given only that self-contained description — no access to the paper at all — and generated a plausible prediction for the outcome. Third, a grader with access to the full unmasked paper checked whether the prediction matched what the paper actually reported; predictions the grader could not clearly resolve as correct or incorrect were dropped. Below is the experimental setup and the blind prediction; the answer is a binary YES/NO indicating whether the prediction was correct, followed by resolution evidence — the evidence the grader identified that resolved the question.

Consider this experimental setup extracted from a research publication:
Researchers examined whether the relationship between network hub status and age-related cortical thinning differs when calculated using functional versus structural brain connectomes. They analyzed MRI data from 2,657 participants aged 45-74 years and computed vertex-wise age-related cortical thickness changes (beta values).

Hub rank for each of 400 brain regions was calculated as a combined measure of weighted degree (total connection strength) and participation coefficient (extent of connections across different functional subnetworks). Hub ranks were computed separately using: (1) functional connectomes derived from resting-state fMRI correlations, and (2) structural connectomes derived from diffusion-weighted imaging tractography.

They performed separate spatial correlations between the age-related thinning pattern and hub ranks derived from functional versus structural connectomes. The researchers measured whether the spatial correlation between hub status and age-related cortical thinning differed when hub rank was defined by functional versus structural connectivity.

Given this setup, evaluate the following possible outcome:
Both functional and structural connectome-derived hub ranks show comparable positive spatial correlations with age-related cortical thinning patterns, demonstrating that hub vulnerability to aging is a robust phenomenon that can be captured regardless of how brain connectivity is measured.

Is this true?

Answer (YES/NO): YES